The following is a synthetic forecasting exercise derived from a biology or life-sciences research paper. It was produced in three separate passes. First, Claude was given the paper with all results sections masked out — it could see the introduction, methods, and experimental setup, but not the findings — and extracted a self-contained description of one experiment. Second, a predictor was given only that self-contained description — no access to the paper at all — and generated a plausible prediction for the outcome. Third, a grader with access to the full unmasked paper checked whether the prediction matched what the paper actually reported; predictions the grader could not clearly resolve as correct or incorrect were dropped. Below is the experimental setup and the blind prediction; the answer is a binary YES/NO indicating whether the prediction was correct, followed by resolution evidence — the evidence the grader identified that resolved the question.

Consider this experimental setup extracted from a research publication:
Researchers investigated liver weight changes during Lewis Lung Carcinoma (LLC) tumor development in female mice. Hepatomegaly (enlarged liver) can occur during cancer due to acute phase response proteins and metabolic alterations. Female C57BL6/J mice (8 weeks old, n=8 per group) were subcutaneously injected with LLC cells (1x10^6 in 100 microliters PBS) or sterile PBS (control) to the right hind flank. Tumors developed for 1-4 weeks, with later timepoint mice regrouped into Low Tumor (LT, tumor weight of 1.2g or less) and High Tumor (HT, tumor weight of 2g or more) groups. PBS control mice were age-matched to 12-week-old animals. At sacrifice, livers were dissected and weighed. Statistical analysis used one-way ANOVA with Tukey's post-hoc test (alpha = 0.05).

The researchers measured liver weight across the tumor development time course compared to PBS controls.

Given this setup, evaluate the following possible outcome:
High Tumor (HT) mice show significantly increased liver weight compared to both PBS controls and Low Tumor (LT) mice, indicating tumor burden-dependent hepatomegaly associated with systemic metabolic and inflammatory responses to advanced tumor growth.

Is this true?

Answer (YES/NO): NO